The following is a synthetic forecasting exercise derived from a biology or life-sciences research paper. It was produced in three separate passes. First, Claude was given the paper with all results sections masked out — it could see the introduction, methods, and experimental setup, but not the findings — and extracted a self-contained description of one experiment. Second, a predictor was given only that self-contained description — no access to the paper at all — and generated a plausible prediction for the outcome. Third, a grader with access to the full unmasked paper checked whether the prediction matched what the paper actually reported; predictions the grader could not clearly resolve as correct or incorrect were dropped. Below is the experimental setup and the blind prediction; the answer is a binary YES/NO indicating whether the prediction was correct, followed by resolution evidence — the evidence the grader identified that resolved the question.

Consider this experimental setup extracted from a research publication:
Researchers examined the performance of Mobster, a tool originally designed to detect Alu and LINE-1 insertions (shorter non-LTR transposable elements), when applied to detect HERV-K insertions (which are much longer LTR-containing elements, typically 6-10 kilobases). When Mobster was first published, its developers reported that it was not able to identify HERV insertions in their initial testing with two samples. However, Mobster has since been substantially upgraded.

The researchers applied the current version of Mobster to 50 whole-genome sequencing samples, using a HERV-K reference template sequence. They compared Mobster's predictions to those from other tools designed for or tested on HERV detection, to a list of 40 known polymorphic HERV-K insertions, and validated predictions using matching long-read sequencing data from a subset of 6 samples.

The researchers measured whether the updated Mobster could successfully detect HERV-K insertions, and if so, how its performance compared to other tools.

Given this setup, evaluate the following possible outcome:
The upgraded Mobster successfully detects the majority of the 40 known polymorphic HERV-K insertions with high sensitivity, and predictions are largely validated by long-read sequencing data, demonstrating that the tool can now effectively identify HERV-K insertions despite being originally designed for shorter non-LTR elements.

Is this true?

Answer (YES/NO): NO